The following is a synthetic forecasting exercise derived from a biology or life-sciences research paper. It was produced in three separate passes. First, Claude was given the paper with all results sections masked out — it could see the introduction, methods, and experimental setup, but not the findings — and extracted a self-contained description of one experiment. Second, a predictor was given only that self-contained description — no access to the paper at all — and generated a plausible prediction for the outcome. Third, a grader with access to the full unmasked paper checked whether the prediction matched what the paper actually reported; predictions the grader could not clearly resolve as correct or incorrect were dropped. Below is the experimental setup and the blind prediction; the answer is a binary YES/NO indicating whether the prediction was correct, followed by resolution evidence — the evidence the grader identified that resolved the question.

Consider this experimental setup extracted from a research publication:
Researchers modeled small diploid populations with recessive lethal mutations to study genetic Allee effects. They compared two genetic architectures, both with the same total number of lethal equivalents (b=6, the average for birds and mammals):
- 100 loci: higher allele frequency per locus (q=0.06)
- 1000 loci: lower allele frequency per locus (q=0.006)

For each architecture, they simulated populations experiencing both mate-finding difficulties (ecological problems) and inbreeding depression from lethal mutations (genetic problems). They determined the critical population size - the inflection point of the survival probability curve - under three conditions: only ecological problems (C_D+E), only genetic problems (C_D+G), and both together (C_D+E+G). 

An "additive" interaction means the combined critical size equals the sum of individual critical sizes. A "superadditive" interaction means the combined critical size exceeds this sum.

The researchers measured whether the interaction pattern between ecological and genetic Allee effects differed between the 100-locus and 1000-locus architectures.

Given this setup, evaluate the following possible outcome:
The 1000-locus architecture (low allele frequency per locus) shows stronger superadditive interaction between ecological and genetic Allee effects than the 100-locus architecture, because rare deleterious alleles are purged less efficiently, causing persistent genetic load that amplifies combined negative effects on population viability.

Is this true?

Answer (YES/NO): NO